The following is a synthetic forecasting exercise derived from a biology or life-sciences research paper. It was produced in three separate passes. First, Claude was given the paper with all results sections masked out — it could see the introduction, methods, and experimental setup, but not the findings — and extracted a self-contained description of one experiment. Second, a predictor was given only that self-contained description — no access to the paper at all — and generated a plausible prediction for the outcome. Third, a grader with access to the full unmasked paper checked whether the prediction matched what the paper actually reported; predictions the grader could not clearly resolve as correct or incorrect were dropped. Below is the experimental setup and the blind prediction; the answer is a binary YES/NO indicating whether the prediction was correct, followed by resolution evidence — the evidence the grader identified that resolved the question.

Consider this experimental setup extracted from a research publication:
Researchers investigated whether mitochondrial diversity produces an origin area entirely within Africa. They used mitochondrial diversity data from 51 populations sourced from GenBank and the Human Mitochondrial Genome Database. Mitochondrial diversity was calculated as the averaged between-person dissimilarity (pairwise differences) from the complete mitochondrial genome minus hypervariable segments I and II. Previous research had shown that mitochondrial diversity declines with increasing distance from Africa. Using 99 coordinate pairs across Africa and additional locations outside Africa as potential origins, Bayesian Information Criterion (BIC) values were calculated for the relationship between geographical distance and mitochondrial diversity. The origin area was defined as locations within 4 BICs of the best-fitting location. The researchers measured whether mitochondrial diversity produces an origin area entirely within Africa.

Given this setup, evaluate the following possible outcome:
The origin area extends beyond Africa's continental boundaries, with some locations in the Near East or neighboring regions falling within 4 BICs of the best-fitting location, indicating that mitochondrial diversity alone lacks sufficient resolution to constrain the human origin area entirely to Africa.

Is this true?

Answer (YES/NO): NO